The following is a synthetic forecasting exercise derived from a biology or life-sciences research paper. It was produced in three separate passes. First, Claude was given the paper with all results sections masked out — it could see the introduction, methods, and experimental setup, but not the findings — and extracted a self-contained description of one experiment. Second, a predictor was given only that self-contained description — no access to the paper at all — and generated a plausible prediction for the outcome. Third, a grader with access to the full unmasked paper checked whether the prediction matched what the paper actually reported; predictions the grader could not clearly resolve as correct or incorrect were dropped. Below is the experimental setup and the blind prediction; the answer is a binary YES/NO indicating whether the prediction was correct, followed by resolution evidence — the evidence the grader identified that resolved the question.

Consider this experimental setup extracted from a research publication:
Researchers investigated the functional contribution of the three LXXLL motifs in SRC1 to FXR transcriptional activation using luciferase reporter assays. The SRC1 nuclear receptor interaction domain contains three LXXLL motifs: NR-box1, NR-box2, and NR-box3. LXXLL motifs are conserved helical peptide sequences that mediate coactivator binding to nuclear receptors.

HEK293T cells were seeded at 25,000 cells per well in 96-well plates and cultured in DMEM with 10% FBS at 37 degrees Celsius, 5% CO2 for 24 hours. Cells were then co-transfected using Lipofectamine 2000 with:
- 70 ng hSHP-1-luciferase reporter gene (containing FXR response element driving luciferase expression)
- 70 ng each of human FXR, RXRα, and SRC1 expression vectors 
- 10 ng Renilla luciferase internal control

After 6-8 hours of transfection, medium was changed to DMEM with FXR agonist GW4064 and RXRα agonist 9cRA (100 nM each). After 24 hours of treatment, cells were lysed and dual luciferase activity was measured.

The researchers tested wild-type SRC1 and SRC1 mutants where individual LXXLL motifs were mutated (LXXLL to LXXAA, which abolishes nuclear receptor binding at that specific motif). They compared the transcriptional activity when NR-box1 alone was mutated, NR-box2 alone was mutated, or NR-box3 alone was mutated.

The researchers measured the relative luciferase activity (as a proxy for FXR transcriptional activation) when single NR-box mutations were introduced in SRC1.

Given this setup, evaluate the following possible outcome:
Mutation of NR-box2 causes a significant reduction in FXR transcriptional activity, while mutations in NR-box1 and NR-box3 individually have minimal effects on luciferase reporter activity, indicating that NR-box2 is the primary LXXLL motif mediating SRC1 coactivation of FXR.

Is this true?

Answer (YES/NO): NO